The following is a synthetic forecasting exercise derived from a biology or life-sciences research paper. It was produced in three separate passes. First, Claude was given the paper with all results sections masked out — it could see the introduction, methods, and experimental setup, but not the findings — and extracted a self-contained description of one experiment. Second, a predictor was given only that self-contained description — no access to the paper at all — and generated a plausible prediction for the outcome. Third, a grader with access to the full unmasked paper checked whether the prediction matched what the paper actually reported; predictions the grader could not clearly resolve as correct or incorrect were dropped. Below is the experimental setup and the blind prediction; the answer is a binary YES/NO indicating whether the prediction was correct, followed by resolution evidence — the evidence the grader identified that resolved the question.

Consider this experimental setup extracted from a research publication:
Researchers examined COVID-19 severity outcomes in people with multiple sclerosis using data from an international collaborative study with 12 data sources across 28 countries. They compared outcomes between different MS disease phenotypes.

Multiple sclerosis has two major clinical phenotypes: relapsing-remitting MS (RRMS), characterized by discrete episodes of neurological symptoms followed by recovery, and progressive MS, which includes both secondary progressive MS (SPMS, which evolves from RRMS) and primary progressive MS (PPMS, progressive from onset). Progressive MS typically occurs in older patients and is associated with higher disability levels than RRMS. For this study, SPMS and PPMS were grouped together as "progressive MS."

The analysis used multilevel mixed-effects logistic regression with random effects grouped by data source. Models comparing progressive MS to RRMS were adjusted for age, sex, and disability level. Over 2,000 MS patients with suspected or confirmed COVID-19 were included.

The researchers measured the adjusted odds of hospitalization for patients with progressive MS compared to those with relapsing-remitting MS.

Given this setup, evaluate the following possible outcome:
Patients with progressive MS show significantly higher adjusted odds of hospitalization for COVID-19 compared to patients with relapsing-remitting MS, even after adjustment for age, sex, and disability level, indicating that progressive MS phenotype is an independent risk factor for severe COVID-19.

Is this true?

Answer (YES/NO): YES